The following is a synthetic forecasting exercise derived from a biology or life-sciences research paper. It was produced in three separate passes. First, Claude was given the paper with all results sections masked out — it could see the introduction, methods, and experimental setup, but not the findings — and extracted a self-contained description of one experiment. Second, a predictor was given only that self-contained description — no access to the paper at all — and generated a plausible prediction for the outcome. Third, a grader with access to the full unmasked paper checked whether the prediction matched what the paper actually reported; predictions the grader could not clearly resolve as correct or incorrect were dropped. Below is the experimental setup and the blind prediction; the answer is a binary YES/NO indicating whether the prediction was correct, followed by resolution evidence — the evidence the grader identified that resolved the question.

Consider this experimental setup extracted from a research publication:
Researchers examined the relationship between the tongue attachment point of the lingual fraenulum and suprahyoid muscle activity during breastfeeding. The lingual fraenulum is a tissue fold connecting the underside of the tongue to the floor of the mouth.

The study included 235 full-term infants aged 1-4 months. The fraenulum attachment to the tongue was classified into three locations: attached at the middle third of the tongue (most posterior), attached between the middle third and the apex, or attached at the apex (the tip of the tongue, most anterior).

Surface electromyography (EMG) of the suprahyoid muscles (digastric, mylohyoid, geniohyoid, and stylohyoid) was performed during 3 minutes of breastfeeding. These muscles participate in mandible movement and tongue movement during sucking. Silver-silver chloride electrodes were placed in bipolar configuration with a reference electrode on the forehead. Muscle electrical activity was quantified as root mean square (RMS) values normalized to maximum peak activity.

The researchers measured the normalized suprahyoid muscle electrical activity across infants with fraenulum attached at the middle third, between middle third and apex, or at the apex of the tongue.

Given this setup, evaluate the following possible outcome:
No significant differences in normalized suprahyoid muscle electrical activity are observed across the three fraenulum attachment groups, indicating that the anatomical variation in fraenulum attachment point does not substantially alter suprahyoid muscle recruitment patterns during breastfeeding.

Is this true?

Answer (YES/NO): NO